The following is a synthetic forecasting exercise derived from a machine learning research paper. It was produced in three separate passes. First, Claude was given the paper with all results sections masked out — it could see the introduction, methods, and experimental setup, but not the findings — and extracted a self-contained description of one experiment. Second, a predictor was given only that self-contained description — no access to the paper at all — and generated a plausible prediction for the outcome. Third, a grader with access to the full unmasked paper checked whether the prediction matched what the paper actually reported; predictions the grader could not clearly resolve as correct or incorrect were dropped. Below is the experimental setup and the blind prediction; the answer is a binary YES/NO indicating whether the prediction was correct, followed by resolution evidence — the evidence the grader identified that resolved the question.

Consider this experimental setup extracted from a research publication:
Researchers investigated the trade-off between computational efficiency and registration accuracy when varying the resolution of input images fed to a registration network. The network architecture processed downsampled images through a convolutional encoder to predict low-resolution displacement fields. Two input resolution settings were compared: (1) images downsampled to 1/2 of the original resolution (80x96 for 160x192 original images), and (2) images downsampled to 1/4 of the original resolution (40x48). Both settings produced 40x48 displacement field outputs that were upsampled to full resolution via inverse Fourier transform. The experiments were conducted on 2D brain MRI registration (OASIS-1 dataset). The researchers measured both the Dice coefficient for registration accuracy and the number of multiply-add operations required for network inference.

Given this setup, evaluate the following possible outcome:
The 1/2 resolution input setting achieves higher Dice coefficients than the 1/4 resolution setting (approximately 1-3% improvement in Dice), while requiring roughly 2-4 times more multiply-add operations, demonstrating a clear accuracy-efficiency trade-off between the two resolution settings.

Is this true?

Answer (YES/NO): YES